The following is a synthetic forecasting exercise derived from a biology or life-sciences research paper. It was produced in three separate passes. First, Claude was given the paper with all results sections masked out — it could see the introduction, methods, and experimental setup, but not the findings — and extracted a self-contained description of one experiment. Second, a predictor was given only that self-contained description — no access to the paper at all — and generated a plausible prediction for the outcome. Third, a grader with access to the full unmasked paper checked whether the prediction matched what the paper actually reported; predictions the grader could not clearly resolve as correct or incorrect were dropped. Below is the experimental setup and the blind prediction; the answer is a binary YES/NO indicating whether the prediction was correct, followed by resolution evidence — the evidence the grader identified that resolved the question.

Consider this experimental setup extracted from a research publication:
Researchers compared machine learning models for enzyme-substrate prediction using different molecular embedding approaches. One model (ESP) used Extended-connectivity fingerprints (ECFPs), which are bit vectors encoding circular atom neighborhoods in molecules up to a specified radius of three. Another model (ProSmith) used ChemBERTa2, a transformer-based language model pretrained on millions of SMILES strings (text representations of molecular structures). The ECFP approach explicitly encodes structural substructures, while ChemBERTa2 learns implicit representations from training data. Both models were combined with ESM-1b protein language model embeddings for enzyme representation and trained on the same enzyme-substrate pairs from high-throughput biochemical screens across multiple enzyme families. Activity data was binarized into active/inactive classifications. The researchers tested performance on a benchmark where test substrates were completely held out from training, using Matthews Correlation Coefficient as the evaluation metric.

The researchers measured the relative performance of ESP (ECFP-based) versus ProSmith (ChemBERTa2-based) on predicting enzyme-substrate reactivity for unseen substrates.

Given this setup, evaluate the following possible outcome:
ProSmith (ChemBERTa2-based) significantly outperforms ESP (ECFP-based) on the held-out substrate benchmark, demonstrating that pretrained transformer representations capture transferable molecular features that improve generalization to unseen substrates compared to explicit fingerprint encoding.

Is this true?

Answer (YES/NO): YES